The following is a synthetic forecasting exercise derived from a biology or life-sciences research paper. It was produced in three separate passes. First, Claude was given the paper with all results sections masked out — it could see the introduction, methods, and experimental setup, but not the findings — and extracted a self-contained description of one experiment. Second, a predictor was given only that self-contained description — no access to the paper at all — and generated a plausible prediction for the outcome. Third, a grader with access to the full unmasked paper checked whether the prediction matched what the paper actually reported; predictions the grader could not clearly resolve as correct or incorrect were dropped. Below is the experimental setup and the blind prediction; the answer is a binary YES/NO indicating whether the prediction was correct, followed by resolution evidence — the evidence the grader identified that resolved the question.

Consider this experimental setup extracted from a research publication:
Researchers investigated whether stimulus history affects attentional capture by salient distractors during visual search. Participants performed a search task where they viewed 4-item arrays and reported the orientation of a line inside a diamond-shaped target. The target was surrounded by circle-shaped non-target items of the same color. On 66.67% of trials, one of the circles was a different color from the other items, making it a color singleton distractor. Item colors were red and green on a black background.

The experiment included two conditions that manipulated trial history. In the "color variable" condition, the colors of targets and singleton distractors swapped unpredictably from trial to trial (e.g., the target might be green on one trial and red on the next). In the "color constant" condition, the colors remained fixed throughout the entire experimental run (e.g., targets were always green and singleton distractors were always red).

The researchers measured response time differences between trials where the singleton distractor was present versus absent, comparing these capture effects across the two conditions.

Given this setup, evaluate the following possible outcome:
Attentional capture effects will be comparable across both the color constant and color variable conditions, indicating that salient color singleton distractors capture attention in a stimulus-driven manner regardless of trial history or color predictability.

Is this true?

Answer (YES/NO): NO